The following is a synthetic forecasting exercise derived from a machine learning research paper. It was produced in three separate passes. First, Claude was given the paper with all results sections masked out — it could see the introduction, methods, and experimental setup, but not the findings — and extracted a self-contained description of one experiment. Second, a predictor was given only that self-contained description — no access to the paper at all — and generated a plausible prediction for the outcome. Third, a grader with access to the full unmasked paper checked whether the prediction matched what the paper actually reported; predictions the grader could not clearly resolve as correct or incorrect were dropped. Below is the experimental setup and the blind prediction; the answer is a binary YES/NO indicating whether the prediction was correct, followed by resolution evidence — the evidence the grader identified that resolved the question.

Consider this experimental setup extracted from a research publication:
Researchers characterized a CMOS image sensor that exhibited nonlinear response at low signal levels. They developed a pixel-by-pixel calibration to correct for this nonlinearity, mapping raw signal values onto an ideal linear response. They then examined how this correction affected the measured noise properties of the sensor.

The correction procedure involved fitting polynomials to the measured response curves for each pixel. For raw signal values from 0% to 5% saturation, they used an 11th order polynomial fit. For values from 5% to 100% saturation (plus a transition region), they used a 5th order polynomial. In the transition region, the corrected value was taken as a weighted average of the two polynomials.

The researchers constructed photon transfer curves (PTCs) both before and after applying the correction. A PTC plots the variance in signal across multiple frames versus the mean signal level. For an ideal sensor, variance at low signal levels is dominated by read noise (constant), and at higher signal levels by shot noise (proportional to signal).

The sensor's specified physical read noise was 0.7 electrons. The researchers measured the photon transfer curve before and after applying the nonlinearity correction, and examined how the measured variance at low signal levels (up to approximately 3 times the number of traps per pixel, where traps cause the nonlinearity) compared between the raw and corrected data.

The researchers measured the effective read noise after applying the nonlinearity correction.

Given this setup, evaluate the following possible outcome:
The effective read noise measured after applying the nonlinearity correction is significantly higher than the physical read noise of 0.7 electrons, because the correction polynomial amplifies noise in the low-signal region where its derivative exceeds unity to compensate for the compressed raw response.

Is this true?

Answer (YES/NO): YES